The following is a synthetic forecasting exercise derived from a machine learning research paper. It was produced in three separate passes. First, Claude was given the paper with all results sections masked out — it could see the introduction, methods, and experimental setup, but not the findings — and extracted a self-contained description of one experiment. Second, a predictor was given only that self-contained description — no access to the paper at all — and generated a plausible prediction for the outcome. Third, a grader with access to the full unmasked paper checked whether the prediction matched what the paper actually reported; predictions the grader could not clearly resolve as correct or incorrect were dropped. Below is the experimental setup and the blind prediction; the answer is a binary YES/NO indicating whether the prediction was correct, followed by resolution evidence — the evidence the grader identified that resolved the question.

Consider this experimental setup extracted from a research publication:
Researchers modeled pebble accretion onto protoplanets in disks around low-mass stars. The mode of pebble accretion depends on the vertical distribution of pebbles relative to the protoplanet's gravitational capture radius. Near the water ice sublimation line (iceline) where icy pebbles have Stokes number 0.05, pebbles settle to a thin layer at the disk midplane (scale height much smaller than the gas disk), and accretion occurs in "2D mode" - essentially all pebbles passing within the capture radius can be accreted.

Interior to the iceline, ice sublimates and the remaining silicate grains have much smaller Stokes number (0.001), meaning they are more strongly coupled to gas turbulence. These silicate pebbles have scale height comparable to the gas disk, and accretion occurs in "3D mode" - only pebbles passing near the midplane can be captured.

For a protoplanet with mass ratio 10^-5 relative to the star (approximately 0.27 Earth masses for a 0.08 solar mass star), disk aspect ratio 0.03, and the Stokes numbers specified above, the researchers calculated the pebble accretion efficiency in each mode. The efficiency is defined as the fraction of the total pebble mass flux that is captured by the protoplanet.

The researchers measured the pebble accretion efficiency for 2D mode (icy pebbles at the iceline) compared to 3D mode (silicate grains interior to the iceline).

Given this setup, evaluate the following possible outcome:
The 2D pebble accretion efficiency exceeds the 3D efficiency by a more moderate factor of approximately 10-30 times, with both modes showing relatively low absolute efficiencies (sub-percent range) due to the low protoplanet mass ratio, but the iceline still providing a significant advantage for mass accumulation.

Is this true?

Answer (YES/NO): NO